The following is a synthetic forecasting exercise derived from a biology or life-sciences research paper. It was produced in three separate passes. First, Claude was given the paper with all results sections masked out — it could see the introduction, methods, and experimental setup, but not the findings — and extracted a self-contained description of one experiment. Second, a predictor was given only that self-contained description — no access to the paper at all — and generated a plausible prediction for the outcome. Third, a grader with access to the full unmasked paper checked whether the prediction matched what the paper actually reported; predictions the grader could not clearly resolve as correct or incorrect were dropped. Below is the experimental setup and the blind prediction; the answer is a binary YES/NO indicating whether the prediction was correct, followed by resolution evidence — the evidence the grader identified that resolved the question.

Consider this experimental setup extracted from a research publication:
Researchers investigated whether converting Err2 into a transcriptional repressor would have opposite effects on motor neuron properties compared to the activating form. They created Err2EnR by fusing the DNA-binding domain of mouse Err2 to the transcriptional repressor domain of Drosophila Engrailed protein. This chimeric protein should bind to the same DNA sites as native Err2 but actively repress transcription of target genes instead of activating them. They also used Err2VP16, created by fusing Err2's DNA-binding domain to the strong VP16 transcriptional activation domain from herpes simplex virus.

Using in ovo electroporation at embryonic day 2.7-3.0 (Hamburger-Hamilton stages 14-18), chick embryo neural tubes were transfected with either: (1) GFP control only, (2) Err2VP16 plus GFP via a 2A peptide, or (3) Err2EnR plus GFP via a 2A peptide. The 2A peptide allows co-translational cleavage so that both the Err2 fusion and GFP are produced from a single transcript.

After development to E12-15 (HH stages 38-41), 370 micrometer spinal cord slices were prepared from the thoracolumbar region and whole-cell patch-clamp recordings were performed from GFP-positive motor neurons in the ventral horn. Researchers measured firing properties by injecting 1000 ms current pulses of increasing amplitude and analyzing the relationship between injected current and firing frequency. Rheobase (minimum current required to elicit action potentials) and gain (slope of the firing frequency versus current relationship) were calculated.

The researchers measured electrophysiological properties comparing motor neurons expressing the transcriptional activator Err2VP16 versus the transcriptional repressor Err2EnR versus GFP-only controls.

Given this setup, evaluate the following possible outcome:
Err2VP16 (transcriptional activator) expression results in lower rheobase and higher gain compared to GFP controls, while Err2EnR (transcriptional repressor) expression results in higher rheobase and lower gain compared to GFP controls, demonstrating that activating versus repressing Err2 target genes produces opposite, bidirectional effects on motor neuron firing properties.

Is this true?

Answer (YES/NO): NO